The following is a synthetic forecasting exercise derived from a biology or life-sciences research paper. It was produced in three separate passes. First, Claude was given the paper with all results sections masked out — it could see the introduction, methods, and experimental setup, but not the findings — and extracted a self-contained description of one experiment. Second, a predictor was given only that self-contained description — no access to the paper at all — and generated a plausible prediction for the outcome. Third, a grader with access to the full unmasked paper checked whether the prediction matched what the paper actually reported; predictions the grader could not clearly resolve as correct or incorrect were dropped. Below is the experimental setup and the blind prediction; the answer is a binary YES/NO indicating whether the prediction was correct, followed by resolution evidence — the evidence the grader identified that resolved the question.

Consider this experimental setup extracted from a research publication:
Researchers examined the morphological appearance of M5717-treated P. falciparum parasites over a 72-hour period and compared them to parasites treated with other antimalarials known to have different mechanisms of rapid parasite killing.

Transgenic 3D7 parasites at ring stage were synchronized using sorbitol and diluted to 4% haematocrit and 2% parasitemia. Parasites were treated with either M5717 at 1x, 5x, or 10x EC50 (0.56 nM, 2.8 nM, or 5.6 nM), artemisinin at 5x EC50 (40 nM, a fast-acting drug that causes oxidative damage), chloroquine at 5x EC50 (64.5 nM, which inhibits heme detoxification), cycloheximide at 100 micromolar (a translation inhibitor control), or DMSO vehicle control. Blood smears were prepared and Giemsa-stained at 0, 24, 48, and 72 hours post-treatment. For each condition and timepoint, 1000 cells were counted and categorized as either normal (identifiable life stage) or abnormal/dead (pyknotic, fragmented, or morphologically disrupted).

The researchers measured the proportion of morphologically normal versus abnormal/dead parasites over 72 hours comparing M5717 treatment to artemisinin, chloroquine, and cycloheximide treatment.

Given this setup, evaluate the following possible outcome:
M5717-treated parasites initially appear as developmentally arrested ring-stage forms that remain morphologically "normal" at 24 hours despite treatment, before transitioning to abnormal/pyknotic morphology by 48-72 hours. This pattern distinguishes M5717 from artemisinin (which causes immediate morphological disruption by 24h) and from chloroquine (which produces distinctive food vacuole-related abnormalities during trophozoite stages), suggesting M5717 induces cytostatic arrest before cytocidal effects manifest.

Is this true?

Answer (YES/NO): NO